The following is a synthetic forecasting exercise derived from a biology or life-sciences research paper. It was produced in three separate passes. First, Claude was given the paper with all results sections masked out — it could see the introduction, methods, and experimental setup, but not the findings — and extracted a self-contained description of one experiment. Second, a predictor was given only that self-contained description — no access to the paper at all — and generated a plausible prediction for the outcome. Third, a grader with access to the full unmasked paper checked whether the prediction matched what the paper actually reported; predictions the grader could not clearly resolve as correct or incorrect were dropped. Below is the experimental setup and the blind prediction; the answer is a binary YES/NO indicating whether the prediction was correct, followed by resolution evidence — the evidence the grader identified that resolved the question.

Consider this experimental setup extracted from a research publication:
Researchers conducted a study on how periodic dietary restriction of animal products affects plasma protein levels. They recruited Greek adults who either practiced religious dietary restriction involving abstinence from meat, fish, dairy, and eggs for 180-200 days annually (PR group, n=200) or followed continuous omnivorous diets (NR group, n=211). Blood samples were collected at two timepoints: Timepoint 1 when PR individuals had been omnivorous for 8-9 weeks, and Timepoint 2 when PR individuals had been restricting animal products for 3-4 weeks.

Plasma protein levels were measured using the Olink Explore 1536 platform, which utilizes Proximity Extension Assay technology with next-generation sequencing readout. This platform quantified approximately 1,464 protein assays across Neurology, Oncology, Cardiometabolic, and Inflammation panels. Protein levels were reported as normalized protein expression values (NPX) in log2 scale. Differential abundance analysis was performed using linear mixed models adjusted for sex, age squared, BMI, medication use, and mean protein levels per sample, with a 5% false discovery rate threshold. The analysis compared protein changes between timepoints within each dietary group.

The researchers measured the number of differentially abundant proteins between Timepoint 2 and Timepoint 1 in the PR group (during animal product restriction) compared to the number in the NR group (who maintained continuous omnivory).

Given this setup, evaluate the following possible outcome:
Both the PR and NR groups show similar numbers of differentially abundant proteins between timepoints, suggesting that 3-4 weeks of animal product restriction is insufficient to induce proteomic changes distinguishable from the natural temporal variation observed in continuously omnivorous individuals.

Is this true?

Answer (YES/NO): NO